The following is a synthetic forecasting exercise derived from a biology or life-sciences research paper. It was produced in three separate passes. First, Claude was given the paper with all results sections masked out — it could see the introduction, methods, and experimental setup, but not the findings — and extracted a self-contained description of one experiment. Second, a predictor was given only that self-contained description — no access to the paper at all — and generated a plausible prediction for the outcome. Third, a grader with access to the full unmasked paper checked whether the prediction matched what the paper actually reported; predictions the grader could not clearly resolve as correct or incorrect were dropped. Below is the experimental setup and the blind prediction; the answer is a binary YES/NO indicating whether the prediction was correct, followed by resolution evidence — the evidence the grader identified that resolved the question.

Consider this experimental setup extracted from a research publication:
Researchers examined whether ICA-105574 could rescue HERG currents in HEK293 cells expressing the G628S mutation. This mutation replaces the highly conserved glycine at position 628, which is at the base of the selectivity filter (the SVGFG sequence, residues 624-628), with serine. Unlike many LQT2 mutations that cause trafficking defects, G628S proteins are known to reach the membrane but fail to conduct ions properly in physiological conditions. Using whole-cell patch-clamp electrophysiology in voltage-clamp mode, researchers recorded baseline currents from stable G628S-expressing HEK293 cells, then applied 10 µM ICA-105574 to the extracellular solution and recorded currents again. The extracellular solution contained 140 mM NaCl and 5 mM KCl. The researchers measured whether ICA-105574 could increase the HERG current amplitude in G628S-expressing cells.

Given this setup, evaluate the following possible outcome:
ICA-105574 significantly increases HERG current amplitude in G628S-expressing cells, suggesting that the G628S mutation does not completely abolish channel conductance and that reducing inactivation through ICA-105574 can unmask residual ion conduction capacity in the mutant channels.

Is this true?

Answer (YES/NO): YES